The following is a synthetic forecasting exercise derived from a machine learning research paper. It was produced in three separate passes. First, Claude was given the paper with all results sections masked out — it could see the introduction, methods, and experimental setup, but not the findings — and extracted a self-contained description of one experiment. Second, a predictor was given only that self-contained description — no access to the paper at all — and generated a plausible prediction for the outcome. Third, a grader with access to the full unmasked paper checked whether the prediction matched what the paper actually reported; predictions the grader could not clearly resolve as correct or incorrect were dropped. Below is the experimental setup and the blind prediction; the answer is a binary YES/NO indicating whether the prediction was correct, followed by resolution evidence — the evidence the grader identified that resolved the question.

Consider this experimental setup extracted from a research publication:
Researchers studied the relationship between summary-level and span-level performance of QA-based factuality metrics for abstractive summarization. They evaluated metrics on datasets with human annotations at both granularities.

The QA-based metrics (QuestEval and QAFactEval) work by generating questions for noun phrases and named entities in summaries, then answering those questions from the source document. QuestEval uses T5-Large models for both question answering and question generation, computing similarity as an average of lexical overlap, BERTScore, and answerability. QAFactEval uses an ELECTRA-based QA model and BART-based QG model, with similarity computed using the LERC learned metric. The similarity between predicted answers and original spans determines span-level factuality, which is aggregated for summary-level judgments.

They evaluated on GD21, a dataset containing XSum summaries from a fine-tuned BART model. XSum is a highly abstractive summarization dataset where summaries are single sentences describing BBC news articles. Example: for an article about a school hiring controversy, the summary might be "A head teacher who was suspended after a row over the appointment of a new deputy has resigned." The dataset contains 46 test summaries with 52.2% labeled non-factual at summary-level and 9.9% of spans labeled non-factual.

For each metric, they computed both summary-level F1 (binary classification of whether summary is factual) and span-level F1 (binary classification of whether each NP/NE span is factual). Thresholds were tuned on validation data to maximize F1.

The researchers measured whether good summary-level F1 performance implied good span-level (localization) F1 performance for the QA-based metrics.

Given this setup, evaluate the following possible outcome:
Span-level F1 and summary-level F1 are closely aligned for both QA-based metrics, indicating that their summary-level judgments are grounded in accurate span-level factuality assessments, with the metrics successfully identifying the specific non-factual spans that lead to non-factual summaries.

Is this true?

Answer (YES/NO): NO